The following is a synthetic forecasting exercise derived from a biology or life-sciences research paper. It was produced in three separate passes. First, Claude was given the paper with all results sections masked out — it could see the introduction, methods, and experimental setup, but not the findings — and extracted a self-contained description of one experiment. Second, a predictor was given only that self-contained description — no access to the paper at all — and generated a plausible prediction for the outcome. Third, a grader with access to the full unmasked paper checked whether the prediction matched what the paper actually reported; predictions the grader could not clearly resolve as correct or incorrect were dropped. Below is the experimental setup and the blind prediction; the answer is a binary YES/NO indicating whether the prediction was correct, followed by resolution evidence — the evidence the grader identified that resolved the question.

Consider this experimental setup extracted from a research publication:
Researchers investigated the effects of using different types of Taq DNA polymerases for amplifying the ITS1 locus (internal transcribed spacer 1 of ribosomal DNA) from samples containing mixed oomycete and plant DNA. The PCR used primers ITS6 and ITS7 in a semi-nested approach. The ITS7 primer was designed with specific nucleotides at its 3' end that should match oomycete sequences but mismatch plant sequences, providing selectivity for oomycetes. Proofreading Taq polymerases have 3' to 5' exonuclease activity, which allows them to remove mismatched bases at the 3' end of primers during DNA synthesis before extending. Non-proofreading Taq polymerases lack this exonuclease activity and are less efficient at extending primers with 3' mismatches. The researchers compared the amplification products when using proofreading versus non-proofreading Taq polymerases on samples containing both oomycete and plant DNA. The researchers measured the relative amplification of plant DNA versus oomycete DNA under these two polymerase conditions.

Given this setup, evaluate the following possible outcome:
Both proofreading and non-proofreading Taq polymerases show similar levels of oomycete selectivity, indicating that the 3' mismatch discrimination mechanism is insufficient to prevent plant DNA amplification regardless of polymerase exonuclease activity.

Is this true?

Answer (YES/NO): NO